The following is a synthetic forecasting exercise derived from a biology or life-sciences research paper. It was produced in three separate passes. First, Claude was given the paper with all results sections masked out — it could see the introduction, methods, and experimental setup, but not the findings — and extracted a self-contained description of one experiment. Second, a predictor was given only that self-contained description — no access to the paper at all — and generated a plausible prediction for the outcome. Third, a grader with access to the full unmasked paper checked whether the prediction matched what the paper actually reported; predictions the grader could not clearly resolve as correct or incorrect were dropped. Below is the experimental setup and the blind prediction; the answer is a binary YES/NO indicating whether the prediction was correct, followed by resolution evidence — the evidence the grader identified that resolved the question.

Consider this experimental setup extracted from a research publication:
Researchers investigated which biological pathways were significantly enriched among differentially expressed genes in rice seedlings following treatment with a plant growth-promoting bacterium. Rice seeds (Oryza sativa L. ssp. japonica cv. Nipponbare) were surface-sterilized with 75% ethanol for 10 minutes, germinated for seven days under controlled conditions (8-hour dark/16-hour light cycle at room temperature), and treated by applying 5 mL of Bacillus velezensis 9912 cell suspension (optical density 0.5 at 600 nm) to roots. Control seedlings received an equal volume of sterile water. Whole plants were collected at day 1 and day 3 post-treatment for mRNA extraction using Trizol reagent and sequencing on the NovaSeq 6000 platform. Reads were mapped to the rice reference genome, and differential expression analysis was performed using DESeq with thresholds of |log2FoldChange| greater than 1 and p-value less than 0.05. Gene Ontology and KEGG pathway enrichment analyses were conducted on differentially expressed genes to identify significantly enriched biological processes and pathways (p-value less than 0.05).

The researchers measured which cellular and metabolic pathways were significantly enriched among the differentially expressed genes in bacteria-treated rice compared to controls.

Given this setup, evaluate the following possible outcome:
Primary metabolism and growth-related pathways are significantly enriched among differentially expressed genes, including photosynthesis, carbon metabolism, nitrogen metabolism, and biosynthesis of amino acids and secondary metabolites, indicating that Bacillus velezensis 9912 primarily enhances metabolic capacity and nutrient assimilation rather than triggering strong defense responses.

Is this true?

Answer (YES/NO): NO